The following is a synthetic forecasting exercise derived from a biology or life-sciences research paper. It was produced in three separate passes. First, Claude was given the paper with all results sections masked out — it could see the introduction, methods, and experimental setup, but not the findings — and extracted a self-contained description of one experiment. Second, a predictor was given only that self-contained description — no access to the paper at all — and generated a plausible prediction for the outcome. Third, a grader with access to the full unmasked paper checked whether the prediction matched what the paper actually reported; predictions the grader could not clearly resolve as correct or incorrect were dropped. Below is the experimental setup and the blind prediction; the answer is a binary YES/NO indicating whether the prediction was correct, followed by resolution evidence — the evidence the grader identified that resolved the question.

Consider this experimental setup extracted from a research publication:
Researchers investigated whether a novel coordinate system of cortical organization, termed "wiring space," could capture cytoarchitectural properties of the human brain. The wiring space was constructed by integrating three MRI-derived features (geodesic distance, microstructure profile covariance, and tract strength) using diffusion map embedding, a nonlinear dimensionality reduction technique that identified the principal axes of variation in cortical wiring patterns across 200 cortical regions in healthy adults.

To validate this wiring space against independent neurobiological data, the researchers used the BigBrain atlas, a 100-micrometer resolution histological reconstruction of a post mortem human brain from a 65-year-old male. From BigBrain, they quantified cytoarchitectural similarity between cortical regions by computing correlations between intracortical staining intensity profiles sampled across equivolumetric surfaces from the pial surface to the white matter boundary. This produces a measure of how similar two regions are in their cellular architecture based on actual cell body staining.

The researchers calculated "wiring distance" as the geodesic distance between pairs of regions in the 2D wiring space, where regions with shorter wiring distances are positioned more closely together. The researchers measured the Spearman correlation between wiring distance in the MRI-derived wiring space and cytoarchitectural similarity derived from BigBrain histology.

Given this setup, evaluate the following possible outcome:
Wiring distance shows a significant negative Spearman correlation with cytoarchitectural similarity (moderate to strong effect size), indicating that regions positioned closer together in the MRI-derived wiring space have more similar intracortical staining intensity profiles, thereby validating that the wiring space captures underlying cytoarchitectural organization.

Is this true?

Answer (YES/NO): YES